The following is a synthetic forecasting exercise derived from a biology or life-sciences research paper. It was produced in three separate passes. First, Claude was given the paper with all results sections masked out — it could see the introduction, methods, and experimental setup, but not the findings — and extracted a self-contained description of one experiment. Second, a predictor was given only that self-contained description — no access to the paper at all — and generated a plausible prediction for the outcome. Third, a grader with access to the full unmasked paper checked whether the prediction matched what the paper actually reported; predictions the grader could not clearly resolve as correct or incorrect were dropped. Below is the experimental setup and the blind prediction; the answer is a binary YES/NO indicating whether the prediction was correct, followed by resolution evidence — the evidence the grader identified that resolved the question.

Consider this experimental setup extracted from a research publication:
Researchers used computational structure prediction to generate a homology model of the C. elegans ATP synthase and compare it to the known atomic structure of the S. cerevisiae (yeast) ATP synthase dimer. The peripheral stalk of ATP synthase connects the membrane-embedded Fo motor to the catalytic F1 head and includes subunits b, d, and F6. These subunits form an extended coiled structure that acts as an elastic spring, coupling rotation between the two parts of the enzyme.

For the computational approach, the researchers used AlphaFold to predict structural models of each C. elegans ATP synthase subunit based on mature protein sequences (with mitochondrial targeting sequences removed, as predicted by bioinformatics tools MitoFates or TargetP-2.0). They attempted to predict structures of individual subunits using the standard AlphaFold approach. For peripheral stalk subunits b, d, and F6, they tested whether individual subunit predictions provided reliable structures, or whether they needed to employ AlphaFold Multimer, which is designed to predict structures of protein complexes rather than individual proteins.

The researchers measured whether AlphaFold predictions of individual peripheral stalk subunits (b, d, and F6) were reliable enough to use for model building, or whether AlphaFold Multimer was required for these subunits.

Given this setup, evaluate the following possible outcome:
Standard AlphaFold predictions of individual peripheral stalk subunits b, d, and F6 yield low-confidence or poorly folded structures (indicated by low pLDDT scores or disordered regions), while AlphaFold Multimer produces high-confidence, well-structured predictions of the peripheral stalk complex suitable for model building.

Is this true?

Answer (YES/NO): YES